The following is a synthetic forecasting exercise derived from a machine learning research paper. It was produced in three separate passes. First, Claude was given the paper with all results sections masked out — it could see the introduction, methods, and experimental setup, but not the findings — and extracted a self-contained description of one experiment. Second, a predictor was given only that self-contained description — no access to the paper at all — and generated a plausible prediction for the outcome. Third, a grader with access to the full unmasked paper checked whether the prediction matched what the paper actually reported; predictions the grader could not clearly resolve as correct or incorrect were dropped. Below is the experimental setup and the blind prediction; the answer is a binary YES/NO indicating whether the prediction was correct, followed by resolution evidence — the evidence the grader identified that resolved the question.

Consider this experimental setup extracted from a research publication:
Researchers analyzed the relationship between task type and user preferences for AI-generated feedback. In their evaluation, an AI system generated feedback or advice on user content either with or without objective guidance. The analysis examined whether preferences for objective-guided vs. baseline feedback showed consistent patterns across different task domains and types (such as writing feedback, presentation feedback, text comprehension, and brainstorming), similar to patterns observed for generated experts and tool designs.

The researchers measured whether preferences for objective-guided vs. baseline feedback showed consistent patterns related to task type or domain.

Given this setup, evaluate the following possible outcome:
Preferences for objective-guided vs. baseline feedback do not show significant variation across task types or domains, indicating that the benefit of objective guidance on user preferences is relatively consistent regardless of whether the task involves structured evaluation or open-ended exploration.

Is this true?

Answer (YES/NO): YES